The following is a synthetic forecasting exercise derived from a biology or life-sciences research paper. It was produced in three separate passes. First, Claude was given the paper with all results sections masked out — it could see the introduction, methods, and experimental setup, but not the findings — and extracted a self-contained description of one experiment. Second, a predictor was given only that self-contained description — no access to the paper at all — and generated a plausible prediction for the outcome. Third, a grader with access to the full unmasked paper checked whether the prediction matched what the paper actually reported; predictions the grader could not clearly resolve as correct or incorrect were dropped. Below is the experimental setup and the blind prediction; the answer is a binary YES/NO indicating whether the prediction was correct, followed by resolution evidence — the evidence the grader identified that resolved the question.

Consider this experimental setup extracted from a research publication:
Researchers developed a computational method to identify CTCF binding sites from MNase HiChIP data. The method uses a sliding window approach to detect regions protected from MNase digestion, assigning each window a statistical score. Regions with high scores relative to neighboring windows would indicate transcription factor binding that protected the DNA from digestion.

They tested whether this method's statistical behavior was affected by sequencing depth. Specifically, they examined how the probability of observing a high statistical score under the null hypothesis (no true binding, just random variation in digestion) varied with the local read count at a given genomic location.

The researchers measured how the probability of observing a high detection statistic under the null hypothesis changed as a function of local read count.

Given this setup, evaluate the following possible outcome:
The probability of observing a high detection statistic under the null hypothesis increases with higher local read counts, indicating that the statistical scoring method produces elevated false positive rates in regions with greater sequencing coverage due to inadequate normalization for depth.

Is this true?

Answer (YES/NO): NO